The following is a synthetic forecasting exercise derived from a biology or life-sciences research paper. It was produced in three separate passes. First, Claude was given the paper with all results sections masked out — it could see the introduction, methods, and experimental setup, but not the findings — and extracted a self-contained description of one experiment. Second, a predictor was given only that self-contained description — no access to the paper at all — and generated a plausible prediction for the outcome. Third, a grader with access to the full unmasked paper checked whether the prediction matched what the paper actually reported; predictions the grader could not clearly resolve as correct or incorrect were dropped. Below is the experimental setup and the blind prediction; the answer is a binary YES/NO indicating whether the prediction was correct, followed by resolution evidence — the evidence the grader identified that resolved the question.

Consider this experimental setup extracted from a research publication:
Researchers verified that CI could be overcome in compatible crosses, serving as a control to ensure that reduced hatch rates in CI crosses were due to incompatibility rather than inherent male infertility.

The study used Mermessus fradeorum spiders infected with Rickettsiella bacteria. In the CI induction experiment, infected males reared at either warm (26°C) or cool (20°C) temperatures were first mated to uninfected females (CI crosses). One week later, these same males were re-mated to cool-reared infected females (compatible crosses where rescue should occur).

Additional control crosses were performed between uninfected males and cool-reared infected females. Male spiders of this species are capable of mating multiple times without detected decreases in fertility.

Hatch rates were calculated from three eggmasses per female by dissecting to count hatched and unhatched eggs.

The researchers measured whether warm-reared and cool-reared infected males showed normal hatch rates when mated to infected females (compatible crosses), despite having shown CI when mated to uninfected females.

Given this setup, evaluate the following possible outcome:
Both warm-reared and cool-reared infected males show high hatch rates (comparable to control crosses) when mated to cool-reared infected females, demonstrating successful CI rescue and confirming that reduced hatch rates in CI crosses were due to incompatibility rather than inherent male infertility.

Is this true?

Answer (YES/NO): YES